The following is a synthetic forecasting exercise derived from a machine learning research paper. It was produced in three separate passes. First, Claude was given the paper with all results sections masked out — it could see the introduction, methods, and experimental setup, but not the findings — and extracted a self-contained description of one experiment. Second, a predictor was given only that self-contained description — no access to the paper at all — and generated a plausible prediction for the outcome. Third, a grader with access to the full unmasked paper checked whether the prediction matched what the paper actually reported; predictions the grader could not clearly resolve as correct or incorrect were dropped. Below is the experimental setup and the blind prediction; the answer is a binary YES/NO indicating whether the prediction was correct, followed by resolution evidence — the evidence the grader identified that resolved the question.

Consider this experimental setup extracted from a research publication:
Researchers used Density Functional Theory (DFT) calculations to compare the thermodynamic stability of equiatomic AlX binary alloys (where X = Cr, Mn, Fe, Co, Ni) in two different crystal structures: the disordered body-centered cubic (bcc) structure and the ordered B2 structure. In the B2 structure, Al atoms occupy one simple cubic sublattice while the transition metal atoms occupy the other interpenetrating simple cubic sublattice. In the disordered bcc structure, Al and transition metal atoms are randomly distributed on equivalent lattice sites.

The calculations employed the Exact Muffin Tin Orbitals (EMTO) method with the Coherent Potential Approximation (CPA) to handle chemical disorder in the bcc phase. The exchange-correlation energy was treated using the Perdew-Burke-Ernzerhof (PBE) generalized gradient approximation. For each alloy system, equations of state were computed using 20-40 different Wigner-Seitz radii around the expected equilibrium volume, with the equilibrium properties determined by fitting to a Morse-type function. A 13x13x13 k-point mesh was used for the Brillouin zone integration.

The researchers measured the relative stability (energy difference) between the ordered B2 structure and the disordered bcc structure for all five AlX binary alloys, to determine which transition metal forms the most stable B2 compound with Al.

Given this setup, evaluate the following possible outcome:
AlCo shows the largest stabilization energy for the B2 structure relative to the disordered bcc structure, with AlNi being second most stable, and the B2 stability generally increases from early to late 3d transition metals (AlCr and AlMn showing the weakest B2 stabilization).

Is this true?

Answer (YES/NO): YES